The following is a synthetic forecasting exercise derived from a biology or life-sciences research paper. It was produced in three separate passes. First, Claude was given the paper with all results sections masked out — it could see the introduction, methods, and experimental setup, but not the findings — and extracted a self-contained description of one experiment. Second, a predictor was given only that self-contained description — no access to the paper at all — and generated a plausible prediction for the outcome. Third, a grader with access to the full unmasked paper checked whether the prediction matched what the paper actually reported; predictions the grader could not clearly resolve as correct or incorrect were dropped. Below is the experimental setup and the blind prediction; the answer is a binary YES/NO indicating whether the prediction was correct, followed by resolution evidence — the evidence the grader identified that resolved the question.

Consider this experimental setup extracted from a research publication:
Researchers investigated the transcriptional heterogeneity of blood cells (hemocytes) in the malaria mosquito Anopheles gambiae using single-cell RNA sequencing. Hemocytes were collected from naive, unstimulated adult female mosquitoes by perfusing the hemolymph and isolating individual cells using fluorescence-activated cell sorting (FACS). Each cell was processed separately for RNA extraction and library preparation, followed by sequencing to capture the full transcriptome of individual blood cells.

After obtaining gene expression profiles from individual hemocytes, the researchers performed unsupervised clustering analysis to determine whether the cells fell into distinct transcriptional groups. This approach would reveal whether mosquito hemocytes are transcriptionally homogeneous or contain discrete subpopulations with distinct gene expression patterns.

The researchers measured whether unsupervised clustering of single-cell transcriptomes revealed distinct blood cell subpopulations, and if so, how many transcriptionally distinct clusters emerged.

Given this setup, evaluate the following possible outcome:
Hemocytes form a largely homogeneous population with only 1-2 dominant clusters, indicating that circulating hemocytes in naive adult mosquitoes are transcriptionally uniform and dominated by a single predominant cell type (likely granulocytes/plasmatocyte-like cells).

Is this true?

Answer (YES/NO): NO